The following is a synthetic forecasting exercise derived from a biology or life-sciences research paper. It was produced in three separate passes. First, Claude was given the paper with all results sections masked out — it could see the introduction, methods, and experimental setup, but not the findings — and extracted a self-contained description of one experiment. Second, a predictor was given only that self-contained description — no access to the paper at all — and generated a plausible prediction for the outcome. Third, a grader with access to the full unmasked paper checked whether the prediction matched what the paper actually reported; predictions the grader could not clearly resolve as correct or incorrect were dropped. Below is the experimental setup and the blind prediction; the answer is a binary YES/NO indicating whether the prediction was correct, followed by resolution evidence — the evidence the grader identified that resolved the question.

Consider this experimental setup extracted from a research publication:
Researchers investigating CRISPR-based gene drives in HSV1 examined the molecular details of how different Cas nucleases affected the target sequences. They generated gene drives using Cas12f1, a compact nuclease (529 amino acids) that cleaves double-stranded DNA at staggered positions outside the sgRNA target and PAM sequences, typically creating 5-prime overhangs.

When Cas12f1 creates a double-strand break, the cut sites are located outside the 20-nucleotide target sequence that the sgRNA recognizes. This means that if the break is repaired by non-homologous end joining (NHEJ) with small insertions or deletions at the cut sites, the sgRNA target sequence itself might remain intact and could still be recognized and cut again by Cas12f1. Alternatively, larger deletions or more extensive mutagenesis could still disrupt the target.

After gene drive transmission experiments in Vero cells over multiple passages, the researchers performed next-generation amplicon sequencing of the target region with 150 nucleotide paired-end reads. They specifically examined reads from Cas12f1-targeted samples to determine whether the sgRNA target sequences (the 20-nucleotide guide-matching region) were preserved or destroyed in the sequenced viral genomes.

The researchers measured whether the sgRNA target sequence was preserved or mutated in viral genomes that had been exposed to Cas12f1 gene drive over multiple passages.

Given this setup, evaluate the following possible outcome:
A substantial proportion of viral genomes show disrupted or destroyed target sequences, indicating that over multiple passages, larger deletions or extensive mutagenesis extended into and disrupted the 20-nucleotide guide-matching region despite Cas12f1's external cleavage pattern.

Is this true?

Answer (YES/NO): NO